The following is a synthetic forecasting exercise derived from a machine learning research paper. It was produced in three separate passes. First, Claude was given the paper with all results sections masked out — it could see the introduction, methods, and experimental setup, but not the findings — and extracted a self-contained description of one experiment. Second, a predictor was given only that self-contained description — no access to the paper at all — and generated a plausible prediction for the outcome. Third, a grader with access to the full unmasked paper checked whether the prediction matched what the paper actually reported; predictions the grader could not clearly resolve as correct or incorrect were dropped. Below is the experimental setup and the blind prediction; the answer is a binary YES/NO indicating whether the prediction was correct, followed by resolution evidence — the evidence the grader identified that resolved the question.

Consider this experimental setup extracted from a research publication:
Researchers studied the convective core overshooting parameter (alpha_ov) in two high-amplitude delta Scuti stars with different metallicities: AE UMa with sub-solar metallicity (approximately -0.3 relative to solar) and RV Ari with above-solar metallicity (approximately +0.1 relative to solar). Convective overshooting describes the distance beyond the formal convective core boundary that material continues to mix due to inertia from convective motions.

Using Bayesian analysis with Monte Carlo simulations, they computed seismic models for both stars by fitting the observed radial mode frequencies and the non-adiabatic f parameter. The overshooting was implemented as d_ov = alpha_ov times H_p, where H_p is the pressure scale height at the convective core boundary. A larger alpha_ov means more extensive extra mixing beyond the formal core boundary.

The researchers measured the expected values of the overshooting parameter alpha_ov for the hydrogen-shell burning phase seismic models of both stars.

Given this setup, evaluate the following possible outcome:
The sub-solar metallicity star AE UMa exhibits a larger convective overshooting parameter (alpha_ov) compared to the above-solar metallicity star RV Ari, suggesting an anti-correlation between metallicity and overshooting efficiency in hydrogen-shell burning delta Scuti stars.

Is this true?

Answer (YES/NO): NO